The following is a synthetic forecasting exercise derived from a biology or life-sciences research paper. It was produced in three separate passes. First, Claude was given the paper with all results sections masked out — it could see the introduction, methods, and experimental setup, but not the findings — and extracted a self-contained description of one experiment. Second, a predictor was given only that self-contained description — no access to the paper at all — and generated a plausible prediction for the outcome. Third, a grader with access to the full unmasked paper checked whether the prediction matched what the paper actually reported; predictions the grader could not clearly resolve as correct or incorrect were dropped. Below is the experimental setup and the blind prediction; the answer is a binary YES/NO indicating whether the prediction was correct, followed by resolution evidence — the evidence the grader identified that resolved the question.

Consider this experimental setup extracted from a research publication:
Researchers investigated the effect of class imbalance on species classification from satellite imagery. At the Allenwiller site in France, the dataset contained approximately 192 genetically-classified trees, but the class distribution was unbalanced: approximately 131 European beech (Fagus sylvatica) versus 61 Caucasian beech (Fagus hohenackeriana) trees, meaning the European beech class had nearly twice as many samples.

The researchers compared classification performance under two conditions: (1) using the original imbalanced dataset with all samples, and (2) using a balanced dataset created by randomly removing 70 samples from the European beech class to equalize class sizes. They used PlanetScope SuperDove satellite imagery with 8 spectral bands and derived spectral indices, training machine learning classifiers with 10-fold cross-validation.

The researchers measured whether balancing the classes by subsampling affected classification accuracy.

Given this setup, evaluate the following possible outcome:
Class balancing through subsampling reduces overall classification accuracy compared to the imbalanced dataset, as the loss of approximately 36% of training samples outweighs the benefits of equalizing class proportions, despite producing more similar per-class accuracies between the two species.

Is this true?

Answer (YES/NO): NO